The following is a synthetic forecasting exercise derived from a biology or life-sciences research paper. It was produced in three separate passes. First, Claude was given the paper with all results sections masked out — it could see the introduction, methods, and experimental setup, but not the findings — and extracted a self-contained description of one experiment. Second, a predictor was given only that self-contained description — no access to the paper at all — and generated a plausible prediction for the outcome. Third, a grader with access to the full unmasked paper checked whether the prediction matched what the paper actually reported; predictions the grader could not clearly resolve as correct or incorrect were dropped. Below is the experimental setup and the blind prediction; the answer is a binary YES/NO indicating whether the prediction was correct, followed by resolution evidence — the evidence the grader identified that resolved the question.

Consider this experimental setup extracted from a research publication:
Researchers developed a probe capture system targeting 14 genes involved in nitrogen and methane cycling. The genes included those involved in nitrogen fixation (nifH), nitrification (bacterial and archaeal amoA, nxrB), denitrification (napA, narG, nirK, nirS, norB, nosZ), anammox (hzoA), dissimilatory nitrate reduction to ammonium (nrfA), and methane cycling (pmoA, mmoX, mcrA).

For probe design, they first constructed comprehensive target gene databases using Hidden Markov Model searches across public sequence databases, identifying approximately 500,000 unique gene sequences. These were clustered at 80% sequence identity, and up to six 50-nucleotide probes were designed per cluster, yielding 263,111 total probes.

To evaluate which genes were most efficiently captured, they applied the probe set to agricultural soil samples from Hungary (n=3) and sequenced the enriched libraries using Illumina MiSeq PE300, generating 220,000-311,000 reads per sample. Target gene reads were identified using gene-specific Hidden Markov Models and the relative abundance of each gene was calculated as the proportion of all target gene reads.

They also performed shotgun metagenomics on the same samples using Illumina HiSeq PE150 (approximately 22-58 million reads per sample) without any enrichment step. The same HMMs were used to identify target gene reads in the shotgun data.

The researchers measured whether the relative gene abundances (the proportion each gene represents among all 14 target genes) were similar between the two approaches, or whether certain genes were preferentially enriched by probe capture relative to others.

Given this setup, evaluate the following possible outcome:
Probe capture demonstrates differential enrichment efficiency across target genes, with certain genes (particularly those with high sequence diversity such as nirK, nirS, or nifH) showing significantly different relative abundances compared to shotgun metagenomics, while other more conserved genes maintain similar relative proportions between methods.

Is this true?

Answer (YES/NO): NO